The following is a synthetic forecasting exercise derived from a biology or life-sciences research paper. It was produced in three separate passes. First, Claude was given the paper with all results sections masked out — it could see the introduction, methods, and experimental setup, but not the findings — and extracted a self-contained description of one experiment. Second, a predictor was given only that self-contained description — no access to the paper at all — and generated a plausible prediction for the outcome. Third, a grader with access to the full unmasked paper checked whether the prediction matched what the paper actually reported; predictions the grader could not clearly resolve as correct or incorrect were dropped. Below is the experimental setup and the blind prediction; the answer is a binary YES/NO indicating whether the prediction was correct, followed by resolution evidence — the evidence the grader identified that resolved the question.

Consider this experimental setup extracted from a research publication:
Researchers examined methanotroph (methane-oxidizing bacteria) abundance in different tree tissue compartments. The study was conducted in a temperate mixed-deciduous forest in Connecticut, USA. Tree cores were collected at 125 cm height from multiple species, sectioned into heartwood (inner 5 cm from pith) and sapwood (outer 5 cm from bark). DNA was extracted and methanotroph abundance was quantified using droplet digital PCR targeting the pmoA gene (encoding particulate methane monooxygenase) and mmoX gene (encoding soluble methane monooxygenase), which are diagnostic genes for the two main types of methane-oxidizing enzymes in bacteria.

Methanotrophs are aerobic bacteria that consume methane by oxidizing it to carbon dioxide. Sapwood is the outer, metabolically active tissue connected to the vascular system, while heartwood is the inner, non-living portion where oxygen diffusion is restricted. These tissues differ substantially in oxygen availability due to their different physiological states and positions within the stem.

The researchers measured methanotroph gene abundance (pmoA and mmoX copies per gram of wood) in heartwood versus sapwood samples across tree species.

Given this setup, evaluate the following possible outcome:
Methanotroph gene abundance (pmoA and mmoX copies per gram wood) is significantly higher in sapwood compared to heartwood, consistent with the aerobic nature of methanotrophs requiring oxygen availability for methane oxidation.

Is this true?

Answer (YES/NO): NO